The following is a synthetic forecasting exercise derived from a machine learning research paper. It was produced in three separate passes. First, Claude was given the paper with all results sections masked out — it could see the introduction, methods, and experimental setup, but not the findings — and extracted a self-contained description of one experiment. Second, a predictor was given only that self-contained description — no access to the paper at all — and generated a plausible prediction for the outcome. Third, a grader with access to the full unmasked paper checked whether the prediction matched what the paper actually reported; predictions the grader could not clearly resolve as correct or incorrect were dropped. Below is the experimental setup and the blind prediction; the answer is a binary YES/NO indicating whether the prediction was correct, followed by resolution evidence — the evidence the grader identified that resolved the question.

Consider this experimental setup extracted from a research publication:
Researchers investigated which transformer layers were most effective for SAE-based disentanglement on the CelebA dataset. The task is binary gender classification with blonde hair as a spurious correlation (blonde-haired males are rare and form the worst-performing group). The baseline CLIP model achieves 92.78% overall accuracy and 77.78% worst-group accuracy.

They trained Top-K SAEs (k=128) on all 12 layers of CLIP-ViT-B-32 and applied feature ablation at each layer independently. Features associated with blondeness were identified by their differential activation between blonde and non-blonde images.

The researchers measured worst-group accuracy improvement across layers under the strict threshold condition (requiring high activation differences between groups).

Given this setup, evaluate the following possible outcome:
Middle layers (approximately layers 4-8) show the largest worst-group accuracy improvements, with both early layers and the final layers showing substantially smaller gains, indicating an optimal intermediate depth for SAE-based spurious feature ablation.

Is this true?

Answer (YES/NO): YES